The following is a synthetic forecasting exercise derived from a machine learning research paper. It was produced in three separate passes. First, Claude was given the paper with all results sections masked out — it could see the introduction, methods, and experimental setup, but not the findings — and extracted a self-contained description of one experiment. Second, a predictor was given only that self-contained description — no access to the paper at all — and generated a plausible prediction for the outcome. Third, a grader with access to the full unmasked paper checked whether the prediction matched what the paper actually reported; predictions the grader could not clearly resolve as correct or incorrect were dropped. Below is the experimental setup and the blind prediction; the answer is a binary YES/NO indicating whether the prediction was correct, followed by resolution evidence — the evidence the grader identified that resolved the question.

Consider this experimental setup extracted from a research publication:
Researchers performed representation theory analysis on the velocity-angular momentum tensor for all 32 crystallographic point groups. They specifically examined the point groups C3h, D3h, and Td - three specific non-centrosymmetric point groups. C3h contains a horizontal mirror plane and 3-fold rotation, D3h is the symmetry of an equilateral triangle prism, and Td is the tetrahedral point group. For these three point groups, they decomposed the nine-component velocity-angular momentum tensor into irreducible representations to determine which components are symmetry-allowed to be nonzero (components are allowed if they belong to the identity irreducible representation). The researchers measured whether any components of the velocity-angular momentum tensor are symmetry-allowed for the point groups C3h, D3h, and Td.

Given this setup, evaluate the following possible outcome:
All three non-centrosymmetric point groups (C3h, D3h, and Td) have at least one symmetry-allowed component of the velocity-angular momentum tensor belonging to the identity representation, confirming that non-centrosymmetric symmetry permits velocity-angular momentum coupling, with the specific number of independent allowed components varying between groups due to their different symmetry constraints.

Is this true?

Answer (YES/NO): NO